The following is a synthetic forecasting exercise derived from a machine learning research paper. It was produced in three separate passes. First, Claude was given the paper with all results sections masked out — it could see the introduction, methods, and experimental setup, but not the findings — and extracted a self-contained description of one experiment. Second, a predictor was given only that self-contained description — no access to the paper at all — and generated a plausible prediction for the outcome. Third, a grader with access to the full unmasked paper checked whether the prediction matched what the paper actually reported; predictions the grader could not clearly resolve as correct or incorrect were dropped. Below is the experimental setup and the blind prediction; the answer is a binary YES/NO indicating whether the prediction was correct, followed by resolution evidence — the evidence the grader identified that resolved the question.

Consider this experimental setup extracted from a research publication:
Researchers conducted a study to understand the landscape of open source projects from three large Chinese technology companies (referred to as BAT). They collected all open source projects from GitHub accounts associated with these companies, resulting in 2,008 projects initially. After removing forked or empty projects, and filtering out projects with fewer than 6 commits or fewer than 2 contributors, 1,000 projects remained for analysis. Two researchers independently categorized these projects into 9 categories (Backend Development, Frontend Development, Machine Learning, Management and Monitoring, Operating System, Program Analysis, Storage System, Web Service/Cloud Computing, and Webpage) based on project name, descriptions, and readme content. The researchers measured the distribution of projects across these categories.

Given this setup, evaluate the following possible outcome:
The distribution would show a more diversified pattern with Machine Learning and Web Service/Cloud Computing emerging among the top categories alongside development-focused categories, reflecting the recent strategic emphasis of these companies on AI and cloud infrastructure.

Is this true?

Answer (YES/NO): NO